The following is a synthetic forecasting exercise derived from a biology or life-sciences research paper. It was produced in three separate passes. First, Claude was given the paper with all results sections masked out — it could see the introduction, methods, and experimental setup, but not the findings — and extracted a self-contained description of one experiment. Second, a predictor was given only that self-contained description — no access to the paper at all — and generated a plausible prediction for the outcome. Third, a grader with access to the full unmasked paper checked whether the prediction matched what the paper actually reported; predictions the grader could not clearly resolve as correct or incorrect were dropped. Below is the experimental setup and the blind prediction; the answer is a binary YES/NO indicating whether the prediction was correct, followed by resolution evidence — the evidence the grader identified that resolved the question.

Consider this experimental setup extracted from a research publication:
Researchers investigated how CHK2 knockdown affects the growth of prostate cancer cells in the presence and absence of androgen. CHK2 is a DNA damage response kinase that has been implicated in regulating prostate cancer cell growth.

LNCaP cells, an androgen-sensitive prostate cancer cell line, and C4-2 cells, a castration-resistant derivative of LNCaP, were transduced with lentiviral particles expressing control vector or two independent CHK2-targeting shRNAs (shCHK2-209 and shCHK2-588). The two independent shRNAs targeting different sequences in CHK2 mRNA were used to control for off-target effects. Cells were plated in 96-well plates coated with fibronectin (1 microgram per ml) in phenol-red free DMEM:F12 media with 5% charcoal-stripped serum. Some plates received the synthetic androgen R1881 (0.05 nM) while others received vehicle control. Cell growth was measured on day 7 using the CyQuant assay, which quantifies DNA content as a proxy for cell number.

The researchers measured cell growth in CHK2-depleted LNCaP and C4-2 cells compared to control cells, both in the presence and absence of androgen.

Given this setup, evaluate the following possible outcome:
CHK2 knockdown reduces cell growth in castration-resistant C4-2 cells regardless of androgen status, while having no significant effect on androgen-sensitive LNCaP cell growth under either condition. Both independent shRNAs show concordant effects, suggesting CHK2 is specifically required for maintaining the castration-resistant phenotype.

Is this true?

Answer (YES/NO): NO